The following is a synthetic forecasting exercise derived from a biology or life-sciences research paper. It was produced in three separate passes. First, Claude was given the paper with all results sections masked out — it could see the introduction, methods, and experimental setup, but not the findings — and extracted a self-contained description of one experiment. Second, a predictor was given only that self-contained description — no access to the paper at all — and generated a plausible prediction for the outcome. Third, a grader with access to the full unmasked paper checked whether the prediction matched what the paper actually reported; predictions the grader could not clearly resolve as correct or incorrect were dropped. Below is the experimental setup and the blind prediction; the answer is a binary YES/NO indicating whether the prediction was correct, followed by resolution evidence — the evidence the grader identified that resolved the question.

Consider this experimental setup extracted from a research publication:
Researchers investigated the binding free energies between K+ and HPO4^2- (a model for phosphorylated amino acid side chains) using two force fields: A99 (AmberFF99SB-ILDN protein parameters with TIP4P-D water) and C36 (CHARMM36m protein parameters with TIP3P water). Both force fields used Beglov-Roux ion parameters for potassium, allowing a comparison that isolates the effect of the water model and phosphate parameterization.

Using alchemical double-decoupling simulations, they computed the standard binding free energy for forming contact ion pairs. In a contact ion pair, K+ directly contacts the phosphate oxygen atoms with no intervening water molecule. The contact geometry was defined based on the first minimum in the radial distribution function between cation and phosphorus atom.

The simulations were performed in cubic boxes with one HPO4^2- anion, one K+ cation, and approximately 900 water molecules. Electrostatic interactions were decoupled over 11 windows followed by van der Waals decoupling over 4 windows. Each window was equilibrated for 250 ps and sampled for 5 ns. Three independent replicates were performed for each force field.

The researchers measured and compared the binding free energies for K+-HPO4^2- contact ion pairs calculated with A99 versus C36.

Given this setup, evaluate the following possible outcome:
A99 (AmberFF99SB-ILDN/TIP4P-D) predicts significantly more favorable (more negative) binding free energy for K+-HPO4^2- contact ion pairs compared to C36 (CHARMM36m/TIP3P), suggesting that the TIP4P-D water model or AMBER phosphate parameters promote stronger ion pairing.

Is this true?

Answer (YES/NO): YES